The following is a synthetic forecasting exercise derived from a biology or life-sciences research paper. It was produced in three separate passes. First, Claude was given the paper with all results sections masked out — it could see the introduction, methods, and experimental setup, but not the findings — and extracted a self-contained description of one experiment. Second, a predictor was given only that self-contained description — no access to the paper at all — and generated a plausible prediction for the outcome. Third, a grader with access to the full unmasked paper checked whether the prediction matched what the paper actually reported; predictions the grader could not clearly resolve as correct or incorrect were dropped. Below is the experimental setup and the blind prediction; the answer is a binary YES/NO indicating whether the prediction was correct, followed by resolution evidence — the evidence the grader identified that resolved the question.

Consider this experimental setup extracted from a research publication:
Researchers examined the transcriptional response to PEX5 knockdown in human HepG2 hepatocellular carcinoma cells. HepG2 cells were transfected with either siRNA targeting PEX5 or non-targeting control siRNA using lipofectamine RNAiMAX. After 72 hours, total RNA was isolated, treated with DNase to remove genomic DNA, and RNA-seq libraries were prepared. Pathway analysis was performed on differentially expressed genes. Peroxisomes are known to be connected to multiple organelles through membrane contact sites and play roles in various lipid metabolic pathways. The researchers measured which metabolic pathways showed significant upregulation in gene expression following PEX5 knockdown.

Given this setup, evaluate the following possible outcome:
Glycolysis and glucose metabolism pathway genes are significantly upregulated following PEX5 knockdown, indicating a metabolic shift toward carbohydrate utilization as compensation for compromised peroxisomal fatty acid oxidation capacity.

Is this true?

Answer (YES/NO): NO